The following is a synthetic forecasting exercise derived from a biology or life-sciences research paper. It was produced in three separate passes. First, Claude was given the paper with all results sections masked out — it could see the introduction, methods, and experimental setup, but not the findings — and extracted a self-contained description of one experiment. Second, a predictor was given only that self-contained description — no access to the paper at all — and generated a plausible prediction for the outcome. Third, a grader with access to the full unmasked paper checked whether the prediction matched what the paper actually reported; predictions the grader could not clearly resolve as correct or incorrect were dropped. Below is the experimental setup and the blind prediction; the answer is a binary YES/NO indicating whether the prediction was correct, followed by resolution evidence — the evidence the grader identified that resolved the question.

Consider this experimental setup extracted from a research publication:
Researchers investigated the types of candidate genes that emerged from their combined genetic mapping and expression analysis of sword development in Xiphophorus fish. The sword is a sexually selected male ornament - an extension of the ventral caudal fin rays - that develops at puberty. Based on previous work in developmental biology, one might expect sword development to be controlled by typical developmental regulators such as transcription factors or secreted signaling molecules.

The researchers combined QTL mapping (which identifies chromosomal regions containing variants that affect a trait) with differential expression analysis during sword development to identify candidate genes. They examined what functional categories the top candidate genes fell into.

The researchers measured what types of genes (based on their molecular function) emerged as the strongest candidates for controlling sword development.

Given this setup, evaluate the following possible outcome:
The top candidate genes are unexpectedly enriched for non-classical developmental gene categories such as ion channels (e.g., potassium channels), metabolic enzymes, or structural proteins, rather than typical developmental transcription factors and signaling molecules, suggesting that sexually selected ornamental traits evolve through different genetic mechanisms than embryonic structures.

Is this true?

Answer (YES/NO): YES